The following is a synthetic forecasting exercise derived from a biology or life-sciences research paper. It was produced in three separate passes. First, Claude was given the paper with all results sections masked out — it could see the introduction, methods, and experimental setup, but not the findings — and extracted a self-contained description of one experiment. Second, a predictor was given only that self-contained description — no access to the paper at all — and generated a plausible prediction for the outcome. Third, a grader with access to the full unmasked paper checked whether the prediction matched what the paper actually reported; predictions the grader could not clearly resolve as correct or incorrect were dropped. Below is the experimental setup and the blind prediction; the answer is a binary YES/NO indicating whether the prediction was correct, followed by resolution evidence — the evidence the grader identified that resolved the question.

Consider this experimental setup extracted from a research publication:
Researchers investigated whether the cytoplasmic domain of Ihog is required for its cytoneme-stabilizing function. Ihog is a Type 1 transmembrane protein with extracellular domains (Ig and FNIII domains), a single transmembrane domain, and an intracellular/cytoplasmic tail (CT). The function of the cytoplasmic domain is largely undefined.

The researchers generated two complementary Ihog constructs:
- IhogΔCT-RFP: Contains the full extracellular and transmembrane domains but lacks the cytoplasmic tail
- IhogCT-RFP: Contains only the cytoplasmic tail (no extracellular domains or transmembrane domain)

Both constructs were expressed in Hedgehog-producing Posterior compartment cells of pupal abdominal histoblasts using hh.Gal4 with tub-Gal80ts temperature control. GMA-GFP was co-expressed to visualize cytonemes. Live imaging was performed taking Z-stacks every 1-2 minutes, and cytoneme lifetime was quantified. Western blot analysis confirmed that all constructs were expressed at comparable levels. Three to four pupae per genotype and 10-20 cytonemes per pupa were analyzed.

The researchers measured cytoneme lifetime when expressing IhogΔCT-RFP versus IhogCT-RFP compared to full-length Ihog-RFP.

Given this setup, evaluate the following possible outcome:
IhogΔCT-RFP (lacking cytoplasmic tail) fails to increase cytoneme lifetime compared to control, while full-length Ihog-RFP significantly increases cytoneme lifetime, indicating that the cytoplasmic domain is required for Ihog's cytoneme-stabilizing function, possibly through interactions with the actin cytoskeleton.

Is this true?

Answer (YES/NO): NO